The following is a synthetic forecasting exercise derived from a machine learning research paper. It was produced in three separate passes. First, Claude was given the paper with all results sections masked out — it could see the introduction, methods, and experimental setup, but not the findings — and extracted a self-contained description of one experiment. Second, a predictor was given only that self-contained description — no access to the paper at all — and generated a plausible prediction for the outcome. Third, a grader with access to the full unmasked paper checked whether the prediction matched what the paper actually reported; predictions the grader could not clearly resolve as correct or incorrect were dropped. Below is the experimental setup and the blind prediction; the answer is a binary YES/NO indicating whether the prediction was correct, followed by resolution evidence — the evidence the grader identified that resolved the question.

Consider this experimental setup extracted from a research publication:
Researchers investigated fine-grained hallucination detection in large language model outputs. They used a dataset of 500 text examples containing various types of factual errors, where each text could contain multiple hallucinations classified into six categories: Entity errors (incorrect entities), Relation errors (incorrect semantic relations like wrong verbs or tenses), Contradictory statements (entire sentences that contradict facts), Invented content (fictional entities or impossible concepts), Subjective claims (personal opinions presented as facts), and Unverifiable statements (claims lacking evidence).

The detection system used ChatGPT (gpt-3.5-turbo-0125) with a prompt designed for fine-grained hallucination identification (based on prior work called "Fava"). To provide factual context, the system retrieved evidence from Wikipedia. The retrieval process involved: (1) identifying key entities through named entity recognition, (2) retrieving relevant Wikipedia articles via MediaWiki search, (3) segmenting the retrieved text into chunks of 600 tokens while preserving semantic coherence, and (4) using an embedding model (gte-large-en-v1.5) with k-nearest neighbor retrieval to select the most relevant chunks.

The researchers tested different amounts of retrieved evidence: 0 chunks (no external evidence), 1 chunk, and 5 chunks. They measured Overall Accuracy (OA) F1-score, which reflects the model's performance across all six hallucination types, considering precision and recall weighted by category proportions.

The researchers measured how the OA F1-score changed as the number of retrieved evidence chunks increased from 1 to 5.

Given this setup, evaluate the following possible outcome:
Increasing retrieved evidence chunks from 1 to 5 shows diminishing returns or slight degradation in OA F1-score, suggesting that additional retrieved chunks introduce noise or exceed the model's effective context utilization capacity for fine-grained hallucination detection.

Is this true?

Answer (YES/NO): YES